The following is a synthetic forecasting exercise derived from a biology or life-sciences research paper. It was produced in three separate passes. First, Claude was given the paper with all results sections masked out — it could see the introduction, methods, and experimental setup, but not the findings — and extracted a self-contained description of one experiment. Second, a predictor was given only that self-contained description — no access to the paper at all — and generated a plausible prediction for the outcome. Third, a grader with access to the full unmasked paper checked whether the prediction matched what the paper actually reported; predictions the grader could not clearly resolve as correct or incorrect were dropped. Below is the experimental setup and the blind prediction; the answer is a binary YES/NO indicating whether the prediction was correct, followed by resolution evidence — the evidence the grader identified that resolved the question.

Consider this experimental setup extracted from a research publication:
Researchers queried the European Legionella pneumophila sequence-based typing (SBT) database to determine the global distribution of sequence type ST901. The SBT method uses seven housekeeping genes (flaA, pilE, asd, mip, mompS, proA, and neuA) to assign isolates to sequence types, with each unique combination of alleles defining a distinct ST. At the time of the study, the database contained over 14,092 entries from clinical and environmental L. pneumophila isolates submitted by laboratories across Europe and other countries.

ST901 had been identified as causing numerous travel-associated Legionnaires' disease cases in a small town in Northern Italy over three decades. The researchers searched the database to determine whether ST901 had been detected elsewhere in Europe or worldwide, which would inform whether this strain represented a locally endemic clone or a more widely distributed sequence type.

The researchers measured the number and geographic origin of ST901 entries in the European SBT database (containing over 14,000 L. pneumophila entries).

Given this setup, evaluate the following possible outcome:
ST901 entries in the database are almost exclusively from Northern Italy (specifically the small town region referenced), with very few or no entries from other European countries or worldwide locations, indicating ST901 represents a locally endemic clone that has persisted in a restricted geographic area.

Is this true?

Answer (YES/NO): YES